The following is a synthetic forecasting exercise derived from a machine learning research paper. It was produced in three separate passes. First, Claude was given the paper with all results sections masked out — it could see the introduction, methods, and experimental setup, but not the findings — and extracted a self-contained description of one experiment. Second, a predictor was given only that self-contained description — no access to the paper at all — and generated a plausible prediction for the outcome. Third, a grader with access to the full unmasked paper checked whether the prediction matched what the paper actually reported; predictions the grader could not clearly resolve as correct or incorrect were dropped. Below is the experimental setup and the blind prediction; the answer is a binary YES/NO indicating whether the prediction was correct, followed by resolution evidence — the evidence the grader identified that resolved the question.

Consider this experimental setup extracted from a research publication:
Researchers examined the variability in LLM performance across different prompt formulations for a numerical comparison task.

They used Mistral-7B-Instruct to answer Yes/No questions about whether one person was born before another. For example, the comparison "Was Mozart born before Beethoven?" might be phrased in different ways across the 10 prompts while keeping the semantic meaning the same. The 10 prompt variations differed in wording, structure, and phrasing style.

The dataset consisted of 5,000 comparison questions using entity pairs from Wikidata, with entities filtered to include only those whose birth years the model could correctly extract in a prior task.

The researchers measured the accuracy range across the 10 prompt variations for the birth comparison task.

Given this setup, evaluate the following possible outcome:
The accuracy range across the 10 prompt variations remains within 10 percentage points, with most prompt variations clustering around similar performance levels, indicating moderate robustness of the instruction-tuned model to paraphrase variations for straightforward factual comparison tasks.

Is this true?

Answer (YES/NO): NO